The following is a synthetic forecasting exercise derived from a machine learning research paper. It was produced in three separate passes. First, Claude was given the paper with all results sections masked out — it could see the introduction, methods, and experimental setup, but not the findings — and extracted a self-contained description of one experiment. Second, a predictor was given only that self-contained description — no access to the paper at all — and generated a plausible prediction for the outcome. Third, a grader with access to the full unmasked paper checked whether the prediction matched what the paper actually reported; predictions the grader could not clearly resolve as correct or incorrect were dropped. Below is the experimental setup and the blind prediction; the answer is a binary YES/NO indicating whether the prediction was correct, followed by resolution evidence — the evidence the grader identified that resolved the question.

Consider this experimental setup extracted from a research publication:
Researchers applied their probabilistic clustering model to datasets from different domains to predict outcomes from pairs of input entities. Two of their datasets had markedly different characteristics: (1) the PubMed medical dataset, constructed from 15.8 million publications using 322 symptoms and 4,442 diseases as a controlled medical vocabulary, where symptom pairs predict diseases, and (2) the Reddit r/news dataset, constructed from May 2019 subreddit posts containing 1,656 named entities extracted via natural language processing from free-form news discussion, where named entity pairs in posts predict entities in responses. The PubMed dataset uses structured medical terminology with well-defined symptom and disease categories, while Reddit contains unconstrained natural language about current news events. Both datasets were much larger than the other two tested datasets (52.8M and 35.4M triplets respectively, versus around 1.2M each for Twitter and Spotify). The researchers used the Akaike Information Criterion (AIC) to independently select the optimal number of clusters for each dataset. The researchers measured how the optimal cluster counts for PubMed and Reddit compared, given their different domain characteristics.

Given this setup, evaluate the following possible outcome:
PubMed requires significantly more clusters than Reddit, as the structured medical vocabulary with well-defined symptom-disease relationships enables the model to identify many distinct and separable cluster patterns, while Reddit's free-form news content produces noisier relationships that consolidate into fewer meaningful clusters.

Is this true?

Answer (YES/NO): NO